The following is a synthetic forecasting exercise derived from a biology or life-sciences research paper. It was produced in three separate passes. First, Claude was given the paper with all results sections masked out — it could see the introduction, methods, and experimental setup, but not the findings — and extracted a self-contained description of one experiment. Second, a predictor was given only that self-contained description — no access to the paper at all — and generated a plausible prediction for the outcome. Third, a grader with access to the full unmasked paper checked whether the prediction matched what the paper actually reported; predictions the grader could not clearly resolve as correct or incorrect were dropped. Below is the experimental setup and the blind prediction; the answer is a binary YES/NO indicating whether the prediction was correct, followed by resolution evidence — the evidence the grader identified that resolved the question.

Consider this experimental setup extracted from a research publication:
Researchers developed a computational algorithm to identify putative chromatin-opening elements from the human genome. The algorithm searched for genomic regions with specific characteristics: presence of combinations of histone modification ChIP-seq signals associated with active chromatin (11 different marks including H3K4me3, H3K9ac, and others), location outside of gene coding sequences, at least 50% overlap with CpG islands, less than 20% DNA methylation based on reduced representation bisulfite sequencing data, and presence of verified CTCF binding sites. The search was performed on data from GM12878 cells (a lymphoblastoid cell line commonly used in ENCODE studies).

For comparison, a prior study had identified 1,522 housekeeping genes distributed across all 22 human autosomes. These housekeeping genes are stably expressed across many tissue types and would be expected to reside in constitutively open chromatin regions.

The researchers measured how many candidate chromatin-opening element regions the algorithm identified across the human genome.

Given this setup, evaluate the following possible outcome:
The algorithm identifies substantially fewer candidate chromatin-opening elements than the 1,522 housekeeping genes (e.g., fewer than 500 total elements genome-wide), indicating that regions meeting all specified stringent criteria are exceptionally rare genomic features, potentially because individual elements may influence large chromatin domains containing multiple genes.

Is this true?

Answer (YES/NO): YES